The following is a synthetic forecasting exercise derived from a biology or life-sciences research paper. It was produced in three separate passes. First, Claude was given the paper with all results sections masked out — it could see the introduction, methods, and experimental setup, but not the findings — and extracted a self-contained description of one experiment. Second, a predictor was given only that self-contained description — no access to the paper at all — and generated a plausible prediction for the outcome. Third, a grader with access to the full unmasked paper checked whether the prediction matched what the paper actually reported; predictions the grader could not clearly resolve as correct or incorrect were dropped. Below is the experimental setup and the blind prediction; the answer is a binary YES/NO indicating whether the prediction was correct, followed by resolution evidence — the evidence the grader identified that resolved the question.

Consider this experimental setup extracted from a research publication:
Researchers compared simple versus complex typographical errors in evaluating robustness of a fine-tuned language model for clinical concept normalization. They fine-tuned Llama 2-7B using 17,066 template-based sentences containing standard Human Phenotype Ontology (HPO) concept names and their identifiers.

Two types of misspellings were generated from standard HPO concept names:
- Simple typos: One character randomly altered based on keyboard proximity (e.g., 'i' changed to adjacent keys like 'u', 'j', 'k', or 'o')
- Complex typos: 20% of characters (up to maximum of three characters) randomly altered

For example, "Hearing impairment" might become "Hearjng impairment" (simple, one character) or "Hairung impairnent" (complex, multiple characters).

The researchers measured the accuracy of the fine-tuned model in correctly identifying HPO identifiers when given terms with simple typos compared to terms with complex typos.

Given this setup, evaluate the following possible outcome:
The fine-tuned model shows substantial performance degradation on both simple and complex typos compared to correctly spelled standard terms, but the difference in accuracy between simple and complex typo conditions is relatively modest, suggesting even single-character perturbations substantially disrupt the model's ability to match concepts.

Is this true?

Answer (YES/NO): YES